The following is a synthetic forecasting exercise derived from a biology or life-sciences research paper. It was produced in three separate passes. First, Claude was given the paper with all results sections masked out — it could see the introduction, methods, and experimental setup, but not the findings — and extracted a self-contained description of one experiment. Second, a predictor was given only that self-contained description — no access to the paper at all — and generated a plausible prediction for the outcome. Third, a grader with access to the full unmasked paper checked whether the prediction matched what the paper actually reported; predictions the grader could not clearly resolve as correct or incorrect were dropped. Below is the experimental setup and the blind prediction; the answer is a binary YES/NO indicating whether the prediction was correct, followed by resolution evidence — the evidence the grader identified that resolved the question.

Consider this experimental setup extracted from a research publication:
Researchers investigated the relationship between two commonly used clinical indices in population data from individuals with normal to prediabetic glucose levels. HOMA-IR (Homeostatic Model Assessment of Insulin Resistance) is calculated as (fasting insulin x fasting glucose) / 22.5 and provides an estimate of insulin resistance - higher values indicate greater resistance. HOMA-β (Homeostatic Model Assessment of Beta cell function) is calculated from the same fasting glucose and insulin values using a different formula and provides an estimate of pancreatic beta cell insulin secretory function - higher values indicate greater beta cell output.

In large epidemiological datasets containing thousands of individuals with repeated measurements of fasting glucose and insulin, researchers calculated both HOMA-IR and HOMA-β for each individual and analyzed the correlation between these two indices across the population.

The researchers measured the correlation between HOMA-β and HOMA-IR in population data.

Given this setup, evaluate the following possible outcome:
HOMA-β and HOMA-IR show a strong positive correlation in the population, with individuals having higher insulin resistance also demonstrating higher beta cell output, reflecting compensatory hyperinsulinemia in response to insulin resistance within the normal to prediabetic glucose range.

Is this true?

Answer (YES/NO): NO